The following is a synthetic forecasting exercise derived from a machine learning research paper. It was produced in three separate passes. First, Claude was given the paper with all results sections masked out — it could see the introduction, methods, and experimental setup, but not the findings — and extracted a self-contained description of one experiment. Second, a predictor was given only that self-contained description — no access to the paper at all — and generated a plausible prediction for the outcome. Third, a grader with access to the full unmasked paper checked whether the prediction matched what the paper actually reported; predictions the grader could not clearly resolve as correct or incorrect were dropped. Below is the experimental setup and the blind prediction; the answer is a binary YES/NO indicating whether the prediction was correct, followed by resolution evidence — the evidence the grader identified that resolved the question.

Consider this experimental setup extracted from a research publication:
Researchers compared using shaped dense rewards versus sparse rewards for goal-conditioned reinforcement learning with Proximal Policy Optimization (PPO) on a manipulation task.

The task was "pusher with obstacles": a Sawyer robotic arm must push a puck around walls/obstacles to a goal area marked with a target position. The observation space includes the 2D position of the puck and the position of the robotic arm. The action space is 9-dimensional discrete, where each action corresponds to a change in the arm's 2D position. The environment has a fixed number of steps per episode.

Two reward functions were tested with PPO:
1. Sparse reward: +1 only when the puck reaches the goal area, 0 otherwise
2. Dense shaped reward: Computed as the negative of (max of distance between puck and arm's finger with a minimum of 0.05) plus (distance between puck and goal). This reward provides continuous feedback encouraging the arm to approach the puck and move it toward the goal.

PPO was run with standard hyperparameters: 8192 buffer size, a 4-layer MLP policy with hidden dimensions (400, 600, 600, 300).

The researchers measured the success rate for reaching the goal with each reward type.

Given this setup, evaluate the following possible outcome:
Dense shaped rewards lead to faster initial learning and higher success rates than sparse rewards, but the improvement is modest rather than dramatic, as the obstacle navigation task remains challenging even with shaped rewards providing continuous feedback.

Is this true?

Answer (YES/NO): YES